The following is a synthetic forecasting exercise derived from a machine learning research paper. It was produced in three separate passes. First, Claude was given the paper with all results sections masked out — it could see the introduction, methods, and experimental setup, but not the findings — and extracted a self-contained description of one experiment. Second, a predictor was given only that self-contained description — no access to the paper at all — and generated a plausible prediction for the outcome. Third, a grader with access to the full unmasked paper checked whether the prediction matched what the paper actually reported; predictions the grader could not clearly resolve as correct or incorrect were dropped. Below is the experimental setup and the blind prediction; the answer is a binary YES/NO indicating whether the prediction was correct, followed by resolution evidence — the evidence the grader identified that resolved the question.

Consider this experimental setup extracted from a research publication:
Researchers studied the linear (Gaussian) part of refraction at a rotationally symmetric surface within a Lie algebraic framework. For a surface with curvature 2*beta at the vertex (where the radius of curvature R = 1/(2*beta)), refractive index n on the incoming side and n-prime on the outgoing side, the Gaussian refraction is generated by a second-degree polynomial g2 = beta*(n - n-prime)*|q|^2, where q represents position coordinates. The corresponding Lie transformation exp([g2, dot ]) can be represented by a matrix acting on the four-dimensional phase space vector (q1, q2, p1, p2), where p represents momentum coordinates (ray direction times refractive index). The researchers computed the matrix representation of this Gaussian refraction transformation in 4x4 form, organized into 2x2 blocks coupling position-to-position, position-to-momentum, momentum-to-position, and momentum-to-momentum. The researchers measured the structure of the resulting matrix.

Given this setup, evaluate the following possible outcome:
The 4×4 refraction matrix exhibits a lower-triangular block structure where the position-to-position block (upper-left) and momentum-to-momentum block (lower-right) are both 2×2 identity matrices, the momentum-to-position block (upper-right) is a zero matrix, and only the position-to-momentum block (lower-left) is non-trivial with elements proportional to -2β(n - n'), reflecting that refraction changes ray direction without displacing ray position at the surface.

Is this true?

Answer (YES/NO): NO